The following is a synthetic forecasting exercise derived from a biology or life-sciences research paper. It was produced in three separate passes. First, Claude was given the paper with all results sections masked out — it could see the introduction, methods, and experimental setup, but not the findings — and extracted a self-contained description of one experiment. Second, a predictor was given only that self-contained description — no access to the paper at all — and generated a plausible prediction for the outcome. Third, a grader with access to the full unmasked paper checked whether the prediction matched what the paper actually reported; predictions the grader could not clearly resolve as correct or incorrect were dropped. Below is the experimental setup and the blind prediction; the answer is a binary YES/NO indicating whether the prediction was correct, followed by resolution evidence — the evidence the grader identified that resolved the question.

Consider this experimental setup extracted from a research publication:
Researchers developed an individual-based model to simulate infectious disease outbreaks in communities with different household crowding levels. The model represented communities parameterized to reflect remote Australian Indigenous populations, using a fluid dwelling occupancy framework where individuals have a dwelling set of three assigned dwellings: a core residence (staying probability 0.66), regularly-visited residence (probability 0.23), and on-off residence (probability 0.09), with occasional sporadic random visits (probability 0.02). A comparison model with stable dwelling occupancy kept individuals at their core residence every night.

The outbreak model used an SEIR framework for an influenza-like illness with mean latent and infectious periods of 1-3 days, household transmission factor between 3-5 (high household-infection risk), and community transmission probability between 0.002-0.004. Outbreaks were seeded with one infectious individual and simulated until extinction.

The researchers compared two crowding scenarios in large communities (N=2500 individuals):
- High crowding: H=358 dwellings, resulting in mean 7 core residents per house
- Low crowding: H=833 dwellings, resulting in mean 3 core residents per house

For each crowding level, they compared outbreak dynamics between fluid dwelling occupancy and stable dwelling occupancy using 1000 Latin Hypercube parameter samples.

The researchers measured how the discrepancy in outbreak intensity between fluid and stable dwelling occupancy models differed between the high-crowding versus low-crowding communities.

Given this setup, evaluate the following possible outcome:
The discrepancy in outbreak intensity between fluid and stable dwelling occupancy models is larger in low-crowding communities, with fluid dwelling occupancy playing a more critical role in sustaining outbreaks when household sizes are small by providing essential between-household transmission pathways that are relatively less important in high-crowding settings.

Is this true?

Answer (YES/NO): NO